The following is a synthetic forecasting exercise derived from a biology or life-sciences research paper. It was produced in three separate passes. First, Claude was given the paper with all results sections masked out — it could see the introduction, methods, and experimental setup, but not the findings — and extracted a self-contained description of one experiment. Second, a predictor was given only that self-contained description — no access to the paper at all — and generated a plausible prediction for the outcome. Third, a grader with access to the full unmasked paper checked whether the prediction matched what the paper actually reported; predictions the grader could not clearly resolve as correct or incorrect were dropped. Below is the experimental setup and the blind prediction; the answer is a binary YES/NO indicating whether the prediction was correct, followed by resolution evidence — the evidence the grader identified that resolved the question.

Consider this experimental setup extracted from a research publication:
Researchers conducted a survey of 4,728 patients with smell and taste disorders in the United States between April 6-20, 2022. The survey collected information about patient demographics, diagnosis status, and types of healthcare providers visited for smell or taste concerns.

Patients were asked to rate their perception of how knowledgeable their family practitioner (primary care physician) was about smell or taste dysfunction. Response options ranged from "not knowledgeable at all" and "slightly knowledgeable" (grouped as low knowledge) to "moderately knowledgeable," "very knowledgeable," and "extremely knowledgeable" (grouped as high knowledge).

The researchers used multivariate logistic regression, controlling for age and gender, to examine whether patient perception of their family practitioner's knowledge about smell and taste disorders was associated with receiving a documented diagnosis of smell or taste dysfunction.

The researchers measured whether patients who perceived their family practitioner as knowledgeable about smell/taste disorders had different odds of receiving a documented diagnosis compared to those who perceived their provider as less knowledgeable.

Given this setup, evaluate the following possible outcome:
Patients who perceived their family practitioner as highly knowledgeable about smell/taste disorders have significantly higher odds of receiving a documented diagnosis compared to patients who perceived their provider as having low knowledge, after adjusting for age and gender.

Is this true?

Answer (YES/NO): YES